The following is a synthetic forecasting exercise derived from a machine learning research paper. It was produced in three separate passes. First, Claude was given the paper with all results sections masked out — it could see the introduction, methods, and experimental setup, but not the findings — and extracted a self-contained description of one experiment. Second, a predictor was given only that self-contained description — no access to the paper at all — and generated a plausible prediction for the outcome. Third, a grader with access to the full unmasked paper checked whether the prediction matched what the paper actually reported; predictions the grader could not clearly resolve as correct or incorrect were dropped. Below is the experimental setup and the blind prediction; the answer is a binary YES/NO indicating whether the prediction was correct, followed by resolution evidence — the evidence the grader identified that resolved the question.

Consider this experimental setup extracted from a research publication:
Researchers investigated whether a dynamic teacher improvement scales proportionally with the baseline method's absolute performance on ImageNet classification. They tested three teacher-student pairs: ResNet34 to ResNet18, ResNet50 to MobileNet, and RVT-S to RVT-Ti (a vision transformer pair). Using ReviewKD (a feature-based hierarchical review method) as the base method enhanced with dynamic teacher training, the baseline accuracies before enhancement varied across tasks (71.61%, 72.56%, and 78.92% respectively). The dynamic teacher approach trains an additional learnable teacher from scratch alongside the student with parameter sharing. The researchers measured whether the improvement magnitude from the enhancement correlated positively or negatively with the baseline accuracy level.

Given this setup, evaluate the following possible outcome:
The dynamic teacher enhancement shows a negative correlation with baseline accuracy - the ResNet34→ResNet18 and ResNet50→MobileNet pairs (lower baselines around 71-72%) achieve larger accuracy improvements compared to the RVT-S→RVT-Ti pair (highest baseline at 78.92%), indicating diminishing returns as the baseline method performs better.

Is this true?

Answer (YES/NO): NO